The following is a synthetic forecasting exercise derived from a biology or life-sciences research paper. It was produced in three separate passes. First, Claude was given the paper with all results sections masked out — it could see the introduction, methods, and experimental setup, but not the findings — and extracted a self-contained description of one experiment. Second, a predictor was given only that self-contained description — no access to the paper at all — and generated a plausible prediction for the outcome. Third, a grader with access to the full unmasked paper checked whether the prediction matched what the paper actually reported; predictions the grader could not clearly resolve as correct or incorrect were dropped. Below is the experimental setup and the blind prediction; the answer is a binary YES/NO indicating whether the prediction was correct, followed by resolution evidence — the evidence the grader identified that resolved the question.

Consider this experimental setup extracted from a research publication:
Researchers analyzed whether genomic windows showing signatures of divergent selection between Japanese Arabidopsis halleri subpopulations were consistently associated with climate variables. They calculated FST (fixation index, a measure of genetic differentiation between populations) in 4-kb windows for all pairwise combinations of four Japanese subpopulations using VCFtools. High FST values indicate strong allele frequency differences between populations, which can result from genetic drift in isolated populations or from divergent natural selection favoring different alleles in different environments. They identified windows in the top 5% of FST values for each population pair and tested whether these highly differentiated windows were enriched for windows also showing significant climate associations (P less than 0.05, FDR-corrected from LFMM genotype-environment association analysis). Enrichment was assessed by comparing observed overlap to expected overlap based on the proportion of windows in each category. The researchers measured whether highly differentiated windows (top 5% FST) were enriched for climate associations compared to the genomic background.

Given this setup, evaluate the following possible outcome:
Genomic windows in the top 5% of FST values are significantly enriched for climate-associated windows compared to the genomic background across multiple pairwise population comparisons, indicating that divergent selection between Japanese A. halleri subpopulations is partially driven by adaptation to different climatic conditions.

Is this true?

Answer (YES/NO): YES